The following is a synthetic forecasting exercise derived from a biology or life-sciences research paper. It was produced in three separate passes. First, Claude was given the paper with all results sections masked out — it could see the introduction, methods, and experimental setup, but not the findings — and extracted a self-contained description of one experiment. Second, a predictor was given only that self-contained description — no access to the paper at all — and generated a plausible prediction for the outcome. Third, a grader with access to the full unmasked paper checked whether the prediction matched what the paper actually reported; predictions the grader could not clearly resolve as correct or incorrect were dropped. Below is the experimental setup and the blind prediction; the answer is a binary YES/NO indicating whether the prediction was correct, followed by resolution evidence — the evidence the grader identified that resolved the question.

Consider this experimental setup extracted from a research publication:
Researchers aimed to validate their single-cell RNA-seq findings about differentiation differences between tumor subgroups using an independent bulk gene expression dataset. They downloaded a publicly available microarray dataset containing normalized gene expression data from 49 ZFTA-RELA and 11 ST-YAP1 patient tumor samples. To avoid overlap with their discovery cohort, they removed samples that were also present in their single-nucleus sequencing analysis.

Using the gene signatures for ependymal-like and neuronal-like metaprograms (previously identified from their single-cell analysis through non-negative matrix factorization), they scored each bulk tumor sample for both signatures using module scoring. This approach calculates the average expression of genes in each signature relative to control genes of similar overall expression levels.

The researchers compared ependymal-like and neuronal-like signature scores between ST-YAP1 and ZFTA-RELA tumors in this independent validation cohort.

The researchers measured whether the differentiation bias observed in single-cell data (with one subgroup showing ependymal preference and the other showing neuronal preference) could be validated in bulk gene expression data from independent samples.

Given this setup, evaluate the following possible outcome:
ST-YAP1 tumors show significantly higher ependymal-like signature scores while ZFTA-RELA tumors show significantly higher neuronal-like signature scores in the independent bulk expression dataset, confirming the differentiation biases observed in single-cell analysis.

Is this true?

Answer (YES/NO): YES